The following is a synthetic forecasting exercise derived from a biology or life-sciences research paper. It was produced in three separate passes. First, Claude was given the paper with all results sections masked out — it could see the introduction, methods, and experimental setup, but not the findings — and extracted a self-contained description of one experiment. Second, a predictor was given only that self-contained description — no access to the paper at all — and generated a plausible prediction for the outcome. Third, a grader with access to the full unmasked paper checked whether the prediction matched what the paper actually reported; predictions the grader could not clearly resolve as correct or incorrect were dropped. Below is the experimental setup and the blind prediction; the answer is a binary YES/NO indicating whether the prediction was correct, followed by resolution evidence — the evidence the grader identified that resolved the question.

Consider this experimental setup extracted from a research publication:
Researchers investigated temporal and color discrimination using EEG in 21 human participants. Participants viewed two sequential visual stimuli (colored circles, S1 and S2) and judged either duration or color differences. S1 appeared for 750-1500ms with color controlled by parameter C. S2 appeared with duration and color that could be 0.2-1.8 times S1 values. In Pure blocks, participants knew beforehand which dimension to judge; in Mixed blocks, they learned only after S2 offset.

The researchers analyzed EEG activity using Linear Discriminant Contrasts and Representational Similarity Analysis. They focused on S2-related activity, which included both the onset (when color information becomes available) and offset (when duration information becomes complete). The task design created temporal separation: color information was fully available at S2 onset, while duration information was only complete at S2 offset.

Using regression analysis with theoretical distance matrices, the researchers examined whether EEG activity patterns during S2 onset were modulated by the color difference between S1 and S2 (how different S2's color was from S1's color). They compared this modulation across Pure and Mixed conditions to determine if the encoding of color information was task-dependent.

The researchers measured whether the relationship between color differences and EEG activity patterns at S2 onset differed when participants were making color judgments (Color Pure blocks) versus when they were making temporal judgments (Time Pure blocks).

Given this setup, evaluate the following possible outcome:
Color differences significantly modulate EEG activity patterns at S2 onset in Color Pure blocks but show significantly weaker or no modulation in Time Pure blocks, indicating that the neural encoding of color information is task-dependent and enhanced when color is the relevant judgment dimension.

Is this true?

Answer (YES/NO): NO